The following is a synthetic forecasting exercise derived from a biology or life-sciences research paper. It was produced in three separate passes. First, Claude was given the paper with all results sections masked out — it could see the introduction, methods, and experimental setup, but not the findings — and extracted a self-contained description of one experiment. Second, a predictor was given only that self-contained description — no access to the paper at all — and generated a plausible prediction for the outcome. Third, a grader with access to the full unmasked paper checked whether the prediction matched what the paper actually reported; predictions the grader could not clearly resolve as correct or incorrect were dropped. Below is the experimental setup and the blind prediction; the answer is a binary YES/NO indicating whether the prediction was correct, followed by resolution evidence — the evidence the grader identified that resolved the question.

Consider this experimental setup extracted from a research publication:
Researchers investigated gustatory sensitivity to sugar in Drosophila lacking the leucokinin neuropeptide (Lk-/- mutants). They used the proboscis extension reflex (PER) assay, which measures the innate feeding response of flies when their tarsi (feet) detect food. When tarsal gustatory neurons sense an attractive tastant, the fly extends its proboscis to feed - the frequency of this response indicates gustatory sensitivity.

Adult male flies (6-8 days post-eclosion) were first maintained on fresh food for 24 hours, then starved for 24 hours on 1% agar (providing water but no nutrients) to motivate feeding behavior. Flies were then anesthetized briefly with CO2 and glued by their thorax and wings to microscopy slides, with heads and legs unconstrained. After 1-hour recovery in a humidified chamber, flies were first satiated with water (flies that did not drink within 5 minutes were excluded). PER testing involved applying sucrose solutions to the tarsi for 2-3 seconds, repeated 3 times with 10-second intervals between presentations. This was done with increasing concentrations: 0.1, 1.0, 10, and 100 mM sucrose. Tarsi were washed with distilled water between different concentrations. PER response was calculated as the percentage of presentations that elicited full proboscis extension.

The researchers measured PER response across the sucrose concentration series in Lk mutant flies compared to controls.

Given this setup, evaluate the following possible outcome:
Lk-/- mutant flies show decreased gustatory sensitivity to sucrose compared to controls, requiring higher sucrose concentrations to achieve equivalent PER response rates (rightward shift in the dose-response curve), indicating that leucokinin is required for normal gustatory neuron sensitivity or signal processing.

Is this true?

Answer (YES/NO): YES